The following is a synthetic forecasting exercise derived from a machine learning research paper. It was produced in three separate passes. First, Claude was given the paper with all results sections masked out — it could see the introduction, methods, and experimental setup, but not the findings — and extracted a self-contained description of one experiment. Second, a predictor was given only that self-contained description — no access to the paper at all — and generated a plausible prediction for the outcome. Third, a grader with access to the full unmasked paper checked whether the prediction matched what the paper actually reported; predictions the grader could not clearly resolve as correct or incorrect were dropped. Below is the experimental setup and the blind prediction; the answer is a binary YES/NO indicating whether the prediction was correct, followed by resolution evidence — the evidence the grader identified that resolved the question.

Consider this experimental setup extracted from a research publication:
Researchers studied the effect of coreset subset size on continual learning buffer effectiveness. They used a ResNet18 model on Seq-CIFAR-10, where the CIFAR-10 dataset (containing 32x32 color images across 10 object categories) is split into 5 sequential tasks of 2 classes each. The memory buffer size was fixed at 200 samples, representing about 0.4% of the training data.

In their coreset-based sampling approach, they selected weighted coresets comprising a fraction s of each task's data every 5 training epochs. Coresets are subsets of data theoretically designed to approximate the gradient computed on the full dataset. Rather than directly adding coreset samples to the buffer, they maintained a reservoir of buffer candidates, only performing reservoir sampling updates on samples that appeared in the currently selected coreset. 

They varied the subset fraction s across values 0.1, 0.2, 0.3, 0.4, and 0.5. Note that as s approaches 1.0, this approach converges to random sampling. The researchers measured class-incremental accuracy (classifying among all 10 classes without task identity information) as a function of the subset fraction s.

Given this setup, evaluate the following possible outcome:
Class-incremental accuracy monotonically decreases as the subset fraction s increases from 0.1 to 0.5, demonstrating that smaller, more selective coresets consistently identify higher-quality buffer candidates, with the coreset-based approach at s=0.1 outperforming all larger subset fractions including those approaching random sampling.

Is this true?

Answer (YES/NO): NO